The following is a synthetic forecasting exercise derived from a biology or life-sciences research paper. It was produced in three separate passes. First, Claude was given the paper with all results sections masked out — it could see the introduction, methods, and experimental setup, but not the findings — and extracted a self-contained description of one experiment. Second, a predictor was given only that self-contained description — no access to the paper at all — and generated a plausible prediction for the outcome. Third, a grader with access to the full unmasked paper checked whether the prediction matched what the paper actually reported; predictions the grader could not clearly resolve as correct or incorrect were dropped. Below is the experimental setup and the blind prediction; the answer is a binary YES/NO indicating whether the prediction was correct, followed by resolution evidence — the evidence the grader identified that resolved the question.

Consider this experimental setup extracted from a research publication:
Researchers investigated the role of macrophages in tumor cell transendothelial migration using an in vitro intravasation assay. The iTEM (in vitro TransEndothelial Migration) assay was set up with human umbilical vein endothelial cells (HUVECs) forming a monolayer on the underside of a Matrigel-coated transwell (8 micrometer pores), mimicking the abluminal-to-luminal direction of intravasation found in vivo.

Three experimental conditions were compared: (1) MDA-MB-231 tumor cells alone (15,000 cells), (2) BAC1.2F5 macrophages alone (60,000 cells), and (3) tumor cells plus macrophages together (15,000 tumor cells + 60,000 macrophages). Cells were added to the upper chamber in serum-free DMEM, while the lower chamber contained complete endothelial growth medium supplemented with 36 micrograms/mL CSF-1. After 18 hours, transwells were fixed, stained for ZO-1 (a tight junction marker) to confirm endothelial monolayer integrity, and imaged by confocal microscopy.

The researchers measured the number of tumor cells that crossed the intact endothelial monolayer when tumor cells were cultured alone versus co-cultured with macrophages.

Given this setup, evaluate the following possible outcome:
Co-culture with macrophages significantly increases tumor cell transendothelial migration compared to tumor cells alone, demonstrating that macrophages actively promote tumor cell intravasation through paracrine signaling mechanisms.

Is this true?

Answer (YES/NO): YES